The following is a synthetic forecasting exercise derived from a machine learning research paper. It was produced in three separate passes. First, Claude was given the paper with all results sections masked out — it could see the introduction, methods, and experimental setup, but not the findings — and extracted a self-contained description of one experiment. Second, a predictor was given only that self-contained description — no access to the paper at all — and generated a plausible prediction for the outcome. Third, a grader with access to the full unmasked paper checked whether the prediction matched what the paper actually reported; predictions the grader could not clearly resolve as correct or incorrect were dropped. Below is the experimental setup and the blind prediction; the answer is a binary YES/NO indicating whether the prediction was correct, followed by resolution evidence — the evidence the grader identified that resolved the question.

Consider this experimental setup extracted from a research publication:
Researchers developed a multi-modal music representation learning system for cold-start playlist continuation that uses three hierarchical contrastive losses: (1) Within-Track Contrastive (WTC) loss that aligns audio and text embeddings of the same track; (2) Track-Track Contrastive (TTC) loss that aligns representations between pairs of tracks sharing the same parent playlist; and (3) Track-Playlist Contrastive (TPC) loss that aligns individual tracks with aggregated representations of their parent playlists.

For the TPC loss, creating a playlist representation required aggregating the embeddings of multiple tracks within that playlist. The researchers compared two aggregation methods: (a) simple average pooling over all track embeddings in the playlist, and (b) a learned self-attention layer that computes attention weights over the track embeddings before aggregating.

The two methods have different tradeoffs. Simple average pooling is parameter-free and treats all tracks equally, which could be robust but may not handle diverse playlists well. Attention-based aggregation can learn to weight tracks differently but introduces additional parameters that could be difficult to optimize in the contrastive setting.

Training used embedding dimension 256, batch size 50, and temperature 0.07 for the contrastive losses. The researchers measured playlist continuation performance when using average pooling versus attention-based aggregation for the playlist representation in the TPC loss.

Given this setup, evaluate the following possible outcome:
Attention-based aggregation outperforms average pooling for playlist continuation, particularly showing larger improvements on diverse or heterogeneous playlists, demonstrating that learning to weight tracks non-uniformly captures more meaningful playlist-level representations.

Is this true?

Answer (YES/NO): NO